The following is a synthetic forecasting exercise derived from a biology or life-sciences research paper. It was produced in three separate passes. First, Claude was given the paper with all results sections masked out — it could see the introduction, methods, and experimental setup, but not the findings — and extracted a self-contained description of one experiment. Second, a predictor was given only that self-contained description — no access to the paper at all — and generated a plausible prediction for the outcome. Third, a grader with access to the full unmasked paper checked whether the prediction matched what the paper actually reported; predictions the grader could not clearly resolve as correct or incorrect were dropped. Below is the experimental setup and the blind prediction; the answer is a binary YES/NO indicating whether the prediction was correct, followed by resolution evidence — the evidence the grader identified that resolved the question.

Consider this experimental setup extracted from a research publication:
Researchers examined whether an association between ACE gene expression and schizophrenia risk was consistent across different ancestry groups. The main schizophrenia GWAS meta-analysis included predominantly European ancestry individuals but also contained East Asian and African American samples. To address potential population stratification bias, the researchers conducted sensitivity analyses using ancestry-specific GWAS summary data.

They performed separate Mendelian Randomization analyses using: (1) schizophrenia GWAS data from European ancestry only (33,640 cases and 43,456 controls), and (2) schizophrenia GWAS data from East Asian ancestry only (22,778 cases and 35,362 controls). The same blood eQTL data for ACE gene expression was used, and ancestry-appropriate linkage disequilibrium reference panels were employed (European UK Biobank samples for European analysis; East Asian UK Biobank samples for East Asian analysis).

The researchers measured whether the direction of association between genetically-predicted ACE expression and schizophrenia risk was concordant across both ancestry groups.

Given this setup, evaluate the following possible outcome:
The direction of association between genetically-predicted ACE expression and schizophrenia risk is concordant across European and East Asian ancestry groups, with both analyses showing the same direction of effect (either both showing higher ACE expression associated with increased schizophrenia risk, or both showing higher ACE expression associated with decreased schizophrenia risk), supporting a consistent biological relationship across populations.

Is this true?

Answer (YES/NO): YES